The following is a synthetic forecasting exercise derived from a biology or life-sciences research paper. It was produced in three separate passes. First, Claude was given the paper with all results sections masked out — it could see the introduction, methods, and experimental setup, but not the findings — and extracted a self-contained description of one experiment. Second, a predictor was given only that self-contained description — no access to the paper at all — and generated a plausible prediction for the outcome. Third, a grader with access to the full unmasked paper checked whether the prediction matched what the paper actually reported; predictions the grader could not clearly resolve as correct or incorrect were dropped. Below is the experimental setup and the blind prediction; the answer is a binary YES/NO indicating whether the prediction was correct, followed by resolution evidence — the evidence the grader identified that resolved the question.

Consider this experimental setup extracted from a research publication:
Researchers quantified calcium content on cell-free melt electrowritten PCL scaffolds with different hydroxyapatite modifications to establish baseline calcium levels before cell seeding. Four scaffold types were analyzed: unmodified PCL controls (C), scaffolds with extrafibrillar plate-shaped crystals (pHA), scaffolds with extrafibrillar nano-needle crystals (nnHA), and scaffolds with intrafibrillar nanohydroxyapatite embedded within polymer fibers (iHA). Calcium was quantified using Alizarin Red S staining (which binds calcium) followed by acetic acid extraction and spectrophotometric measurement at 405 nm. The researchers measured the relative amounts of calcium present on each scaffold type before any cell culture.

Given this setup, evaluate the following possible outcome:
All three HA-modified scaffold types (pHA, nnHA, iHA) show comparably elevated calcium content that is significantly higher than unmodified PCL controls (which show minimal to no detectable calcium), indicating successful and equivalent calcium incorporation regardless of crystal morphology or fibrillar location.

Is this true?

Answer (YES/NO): NO